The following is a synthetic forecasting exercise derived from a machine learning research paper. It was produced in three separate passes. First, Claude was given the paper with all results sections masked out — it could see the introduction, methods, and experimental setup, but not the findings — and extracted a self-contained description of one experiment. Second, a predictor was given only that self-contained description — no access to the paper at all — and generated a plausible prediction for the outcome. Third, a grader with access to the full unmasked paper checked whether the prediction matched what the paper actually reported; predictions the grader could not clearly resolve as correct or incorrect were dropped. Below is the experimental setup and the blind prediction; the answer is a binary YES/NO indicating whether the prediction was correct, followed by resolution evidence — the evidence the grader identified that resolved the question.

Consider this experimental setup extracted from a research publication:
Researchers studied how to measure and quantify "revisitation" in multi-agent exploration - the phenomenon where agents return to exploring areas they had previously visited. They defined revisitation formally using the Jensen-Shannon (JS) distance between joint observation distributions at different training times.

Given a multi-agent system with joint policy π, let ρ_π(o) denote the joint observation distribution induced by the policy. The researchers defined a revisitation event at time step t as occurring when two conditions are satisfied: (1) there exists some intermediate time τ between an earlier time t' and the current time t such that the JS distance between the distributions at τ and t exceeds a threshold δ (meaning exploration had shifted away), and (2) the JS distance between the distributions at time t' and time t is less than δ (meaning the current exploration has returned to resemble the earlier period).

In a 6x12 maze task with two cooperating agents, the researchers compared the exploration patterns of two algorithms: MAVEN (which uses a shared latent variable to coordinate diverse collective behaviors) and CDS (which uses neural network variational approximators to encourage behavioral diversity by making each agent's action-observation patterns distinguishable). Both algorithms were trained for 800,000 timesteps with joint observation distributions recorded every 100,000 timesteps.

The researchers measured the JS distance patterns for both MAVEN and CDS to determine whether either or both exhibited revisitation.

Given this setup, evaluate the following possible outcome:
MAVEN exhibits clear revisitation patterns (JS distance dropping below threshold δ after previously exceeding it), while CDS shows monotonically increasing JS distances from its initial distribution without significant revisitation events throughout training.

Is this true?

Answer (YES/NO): NO